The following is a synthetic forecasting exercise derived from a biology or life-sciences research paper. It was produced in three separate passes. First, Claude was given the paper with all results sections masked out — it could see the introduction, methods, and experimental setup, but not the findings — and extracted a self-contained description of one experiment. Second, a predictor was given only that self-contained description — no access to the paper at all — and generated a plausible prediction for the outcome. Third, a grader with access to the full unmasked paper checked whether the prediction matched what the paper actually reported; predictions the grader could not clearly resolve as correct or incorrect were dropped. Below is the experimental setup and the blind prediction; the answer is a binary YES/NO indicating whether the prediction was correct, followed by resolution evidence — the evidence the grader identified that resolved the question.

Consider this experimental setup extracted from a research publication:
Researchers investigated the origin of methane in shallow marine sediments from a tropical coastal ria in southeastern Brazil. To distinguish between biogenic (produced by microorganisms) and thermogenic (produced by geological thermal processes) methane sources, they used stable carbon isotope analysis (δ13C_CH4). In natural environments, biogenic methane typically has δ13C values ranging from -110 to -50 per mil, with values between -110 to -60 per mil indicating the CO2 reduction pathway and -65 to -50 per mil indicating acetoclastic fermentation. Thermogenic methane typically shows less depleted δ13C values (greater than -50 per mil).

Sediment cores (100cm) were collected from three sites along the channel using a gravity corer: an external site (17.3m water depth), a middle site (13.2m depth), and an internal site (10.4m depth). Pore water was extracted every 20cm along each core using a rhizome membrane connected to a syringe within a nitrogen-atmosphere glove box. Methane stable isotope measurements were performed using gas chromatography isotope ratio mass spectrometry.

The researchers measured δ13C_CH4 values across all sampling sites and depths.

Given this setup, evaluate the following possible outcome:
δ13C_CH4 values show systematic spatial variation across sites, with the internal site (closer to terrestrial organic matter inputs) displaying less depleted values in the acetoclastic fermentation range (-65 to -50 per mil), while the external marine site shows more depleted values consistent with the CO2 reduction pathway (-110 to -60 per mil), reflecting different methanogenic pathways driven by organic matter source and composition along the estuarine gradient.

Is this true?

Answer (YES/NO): NO